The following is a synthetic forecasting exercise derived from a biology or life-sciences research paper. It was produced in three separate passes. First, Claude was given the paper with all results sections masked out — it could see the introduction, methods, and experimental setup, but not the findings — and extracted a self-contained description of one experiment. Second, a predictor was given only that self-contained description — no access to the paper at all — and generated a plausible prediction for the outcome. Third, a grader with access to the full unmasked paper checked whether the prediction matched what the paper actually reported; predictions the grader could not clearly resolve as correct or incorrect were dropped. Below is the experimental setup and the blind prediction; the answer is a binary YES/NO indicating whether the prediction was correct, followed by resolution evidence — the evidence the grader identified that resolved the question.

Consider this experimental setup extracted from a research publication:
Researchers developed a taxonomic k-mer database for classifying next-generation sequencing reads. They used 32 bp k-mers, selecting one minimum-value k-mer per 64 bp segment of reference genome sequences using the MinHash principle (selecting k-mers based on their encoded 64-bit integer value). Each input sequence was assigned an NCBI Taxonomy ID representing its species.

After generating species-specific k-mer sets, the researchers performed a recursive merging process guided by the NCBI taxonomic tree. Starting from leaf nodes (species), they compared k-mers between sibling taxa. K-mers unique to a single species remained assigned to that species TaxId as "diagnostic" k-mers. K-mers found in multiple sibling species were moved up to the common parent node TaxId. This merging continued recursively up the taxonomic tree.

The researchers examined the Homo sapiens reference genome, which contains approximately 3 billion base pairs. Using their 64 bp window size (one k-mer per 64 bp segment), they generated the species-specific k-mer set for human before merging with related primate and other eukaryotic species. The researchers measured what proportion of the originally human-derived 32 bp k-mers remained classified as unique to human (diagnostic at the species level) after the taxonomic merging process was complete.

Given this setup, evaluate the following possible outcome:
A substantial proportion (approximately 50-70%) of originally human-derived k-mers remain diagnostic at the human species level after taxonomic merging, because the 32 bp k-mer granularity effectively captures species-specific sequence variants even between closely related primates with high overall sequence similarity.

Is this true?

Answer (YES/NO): NO